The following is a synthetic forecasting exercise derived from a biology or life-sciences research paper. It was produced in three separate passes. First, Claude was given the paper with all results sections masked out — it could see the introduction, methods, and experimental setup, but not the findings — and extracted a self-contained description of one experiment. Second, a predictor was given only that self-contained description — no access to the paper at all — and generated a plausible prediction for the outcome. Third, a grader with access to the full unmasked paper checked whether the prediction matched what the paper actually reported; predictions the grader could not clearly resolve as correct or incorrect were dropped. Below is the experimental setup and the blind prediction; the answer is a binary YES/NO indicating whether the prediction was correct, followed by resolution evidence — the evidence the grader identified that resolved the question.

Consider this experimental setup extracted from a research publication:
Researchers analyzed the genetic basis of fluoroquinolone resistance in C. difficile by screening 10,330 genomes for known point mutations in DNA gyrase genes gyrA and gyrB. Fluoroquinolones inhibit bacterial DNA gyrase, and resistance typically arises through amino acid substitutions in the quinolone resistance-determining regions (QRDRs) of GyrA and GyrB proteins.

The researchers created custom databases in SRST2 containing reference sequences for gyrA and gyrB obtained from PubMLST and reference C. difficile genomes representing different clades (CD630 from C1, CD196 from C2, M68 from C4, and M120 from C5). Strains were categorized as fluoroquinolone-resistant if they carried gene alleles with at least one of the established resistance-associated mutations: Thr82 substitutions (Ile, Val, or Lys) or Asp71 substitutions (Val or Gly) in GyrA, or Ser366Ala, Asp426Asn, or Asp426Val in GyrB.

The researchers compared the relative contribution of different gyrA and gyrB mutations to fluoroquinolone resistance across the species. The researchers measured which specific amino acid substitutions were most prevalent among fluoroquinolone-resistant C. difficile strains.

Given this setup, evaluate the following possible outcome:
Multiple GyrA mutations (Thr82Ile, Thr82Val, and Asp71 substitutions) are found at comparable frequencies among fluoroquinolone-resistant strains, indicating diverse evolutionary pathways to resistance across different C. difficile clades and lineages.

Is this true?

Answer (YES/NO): NO